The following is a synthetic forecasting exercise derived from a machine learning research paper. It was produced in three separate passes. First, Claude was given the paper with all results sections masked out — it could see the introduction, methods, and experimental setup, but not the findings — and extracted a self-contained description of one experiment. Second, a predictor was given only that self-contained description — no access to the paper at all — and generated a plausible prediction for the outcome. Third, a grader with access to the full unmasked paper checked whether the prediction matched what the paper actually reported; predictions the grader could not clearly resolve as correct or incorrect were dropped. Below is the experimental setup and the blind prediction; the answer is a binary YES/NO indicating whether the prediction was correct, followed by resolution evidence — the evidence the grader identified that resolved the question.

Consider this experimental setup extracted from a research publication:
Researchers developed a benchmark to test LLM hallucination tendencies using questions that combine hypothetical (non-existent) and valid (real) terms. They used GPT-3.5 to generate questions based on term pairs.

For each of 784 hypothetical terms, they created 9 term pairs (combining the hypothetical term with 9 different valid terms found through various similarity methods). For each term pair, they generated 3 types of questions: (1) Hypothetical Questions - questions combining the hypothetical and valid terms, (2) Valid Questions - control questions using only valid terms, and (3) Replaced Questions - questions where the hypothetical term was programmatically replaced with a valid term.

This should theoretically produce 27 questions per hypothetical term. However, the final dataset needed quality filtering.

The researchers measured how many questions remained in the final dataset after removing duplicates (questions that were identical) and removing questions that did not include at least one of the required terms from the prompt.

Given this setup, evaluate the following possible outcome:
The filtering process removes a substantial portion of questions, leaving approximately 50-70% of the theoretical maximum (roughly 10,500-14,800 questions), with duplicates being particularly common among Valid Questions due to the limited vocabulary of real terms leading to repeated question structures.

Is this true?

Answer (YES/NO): NO